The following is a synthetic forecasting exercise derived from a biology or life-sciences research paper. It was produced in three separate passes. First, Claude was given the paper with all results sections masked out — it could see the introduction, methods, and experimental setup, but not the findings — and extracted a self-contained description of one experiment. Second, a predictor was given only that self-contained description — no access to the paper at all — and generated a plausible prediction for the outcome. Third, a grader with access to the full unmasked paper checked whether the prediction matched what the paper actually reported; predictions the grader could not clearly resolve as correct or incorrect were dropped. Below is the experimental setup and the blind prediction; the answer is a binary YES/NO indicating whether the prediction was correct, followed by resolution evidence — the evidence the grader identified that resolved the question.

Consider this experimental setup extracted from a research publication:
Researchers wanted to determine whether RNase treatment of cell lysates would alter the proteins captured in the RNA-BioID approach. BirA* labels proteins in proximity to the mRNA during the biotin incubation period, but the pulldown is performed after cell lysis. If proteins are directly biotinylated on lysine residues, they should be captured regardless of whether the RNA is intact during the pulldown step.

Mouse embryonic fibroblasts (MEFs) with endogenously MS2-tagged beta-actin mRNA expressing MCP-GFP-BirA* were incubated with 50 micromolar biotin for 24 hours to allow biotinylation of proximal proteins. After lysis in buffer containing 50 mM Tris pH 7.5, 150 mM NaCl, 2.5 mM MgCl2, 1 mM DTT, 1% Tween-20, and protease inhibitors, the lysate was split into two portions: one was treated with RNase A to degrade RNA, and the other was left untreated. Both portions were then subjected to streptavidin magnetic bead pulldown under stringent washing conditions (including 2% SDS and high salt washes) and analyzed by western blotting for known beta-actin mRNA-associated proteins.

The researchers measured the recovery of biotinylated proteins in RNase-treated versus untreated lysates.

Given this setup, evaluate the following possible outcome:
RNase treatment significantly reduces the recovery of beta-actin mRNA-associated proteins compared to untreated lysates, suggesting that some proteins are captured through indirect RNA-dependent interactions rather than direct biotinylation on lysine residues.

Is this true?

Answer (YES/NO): NO